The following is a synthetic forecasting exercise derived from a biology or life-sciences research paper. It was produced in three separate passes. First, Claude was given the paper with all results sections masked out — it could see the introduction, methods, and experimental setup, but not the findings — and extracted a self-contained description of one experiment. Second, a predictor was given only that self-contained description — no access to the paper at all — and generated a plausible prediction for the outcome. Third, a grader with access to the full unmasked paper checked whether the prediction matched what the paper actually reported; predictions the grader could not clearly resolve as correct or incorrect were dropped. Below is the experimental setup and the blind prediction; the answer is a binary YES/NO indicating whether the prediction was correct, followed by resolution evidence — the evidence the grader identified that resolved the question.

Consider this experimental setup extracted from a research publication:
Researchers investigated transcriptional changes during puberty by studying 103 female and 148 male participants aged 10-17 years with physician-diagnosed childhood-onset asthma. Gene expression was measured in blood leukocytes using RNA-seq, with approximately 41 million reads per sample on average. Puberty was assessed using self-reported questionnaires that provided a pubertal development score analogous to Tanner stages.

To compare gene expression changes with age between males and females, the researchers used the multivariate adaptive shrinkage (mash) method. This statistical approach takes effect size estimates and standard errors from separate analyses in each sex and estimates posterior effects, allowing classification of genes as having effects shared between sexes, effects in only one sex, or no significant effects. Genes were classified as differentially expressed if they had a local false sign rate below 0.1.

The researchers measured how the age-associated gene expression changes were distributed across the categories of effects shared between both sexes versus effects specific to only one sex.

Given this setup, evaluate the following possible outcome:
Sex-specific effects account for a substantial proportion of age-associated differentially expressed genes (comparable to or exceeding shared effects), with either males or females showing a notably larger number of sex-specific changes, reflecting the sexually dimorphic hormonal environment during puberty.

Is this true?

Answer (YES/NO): NO